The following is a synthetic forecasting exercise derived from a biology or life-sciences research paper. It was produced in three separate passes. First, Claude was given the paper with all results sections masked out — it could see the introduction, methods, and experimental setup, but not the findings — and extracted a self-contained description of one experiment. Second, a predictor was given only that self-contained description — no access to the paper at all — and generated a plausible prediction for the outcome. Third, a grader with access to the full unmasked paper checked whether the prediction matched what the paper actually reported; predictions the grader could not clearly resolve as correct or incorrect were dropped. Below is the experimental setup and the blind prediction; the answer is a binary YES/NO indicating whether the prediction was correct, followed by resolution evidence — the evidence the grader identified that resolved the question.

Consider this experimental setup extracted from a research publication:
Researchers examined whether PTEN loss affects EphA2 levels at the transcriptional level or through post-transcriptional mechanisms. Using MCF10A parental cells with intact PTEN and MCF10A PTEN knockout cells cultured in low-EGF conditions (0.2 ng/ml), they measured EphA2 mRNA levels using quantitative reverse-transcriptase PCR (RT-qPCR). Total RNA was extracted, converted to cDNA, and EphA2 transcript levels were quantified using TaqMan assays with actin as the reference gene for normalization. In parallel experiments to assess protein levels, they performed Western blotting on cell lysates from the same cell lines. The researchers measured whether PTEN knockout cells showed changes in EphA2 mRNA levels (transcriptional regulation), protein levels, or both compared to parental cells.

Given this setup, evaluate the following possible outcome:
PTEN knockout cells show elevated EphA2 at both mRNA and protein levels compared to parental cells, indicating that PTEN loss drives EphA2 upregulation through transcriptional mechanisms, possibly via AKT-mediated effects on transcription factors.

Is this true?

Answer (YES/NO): NO